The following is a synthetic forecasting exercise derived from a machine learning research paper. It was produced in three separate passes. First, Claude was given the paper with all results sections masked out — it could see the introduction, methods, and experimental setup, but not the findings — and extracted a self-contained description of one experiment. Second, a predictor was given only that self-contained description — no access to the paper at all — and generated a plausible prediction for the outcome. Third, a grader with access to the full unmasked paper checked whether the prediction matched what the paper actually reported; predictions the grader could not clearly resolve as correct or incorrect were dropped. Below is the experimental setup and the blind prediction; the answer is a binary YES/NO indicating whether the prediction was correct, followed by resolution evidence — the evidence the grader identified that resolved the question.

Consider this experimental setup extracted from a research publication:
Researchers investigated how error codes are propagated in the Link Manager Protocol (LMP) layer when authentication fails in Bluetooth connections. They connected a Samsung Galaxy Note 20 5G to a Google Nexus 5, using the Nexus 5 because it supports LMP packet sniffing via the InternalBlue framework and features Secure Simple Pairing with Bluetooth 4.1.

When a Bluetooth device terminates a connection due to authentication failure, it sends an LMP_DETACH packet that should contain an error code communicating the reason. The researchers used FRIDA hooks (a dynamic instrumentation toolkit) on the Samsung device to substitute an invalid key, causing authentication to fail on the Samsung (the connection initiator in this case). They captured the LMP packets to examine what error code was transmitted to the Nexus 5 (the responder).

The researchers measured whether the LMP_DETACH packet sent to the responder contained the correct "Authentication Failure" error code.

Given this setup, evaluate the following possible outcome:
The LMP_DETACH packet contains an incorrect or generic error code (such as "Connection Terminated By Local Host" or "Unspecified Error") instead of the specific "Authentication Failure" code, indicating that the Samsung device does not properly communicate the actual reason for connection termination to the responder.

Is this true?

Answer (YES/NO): YES